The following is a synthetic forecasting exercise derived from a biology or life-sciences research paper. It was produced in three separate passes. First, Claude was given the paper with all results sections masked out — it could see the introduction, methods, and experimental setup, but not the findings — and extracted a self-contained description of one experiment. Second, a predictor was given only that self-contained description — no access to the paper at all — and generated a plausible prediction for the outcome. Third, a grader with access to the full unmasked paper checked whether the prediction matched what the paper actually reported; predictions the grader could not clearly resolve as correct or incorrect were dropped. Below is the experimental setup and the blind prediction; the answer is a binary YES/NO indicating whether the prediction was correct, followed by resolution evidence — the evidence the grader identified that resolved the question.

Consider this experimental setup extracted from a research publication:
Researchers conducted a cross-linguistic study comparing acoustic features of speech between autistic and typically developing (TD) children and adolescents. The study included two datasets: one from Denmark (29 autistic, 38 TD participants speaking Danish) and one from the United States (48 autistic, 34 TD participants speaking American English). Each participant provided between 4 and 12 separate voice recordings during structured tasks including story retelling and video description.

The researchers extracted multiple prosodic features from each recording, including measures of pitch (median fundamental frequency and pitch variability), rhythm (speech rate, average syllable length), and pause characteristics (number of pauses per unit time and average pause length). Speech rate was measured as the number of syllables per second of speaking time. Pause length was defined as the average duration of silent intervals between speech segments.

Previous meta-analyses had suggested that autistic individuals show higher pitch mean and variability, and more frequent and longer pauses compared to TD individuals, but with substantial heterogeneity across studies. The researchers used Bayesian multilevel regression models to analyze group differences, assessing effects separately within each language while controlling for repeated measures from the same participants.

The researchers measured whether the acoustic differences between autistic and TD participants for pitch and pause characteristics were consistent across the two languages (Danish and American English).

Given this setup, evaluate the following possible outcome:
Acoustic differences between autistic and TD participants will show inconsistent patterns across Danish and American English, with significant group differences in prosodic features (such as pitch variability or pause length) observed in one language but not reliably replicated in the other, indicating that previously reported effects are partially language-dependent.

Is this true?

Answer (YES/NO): YES